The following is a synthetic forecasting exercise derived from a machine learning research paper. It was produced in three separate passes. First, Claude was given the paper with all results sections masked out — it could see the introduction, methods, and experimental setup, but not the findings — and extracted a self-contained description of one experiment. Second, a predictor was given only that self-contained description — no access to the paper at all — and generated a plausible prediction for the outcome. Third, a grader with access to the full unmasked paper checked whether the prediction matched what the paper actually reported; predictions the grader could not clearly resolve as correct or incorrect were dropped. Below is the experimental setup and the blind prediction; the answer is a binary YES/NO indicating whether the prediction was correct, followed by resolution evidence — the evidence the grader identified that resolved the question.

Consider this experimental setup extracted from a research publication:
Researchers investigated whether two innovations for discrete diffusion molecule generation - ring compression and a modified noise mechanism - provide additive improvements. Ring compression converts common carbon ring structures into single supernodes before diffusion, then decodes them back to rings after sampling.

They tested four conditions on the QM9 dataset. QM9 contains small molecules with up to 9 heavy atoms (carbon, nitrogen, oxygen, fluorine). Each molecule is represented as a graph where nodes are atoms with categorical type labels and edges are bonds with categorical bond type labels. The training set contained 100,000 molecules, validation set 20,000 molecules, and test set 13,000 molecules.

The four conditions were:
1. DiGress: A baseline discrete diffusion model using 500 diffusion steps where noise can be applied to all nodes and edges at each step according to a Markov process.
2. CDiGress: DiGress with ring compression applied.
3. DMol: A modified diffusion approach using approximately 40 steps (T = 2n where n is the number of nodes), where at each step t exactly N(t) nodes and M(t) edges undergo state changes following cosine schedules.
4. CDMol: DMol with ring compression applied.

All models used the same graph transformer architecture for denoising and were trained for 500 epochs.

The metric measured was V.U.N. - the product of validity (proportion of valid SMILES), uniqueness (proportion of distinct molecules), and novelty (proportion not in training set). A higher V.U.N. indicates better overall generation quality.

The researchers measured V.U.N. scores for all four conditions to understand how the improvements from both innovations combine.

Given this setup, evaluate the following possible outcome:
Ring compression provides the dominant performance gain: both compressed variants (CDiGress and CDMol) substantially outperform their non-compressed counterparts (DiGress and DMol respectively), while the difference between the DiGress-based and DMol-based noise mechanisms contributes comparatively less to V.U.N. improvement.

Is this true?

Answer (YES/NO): NO